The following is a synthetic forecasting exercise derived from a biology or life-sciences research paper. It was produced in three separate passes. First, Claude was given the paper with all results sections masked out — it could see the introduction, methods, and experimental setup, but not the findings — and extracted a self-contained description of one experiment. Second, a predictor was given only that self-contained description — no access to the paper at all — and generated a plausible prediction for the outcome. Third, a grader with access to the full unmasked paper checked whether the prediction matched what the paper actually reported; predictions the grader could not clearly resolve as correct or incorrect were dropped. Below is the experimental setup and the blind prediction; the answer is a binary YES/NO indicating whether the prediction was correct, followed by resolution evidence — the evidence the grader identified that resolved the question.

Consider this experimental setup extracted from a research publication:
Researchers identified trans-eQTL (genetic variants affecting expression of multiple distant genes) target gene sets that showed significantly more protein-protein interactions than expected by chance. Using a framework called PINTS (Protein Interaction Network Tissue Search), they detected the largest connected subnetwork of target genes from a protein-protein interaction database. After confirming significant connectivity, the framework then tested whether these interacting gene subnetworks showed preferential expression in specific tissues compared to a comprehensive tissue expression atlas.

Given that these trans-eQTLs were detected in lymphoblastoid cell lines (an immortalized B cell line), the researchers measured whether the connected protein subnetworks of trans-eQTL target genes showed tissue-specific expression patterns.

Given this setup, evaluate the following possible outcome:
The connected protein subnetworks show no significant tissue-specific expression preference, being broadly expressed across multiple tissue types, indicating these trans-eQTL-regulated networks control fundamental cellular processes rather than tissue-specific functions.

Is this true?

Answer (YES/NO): NO